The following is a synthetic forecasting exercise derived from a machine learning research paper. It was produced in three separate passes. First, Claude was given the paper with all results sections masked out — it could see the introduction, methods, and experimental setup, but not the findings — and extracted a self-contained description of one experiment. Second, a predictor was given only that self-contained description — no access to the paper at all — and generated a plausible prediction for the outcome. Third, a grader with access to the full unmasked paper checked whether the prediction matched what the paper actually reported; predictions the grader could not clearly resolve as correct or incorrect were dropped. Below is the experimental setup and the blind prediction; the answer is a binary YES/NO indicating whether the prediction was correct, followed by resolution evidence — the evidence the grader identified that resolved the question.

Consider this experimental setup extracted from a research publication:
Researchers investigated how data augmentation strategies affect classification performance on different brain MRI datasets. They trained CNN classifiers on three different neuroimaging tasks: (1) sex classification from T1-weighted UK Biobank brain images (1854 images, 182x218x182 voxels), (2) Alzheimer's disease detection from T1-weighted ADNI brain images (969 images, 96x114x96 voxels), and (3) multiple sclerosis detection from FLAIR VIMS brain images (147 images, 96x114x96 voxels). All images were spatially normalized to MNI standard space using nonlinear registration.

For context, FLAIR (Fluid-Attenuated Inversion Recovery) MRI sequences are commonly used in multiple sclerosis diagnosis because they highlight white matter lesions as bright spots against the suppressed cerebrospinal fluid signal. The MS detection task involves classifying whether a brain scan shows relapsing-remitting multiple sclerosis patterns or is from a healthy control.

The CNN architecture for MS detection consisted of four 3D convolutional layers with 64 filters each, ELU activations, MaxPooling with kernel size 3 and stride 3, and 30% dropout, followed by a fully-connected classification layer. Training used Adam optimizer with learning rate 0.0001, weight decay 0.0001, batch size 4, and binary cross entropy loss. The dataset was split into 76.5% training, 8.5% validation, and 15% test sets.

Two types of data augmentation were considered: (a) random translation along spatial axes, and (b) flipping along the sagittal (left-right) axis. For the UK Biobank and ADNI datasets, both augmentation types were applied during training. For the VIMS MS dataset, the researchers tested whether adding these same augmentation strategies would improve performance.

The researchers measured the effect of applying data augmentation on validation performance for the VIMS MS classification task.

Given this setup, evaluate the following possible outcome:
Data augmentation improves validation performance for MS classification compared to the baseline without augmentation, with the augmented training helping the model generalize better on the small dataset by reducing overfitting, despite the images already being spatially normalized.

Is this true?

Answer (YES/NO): NO